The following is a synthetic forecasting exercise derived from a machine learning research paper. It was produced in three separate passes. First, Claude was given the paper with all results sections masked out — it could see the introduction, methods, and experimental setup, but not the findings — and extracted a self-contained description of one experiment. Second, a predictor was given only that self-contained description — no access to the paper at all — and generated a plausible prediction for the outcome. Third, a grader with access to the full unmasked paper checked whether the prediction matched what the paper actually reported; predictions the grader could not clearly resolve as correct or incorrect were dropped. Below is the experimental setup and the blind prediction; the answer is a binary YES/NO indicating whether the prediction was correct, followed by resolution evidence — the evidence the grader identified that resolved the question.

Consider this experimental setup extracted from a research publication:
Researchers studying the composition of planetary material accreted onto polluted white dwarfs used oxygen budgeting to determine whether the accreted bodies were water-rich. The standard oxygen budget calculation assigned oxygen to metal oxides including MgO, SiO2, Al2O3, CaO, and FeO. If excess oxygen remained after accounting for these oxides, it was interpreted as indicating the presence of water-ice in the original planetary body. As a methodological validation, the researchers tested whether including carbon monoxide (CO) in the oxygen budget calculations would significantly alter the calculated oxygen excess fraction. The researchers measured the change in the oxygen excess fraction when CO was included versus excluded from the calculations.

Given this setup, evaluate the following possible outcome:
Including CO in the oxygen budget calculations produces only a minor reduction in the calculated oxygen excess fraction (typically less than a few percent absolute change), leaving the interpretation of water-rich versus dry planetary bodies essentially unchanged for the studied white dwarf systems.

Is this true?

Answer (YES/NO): YES